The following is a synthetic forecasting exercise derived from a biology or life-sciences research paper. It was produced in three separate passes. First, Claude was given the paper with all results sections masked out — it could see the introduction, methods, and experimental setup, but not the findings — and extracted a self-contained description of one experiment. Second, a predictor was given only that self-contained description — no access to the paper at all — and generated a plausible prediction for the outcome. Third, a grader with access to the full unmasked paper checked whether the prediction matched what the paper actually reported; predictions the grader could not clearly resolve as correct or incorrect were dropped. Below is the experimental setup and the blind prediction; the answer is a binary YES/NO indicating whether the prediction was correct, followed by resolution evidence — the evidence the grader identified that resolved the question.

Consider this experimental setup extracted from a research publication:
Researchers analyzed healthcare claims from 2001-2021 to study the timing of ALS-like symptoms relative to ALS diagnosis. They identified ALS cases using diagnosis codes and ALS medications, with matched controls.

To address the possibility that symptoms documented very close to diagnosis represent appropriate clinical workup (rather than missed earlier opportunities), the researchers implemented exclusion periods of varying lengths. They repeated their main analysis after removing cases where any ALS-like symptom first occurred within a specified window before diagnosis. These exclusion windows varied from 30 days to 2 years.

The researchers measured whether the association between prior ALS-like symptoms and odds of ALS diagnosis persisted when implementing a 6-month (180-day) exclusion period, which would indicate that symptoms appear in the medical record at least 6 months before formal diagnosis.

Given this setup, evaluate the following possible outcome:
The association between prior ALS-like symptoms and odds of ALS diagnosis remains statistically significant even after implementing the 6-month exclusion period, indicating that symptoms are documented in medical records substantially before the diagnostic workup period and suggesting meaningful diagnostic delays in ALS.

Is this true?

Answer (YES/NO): YES